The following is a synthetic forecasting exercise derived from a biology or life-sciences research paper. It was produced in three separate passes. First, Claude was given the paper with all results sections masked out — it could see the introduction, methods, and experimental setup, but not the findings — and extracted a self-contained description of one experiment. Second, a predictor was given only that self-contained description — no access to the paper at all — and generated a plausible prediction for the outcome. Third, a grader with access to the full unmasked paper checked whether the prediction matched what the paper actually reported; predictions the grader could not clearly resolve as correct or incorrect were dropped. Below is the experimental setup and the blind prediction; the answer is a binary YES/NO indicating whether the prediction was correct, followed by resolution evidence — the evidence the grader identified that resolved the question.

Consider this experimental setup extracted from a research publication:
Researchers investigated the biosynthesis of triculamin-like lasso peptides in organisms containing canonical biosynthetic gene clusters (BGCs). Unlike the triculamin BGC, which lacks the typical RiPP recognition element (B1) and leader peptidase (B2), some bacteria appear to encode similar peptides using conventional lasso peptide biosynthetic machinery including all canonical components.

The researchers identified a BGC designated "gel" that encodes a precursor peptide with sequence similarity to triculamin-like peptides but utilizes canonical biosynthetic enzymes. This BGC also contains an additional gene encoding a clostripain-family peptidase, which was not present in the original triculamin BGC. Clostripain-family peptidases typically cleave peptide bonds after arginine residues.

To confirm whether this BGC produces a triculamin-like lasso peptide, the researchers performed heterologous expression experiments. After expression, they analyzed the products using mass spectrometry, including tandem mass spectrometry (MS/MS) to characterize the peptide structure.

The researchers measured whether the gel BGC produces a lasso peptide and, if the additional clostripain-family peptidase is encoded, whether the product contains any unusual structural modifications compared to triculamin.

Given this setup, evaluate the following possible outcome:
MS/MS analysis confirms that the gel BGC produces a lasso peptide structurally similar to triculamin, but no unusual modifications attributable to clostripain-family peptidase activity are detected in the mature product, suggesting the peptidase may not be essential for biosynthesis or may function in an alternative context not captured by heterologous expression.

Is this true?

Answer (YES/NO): NO